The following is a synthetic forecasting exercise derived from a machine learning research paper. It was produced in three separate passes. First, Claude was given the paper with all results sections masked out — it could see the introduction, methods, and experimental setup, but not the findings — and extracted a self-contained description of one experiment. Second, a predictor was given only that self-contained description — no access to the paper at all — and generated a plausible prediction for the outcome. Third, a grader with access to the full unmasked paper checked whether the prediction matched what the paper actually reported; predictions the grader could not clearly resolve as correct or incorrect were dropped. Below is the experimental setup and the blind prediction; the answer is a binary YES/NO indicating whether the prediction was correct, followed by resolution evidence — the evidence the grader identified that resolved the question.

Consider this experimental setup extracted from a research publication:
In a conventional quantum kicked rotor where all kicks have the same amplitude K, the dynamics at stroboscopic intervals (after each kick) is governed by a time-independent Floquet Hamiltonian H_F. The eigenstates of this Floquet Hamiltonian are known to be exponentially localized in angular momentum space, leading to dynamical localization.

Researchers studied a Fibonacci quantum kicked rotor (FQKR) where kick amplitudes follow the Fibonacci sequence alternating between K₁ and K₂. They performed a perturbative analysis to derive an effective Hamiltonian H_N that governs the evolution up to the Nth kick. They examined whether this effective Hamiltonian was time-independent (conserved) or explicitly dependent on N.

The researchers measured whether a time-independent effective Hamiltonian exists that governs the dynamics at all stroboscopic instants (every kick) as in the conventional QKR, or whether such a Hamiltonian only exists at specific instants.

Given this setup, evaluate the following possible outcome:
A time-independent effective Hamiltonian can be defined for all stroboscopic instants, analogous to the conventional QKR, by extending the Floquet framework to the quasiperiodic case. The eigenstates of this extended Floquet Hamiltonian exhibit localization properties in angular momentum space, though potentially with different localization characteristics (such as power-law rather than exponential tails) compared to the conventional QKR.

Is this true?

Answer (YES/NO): NO